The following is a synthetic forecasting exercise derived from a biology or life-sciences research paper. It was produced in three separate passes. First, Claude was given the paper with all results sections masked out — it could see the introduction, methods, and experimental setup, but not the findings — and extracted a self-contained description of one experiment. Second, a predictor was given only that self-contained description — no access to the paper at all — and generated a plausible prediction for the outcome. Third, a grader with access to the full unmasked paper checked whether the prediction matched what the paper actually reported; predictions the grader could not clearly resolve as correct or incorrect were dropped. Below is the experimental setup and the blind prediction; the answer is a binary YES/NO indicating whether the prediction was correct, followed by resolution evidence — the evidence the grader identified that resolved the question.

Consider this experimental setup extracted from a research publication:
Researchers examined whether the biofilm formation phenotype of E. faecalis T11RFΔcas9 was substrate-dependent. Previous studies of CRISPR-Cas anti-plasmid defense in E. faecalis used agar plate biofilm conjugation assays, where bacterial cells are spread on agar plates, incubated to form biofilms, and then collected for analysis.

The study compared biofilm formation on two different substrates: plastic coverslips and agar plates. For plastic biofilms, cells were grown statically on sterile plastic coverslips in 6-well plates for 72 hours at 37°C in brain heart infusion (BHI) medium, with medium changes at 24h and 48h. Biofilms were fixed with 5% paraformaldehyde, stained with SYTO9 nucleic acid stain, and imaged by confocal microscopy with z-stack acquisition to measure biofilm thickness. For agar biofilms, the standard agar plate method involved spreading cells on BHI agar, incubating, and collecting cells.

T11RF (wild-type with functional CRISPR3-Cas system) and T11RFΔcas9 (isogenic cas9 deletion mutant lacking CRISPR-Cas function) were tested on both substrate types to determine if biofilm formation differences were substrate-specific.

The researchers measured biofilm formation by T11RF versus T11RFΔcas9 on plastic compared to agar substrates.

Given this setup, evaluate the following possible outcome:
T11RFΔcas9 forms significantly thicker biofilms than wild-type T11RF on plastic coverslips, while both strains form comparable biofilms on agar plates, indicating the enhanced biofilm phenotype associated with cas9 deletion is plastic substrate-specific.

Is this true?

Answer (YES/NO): NO